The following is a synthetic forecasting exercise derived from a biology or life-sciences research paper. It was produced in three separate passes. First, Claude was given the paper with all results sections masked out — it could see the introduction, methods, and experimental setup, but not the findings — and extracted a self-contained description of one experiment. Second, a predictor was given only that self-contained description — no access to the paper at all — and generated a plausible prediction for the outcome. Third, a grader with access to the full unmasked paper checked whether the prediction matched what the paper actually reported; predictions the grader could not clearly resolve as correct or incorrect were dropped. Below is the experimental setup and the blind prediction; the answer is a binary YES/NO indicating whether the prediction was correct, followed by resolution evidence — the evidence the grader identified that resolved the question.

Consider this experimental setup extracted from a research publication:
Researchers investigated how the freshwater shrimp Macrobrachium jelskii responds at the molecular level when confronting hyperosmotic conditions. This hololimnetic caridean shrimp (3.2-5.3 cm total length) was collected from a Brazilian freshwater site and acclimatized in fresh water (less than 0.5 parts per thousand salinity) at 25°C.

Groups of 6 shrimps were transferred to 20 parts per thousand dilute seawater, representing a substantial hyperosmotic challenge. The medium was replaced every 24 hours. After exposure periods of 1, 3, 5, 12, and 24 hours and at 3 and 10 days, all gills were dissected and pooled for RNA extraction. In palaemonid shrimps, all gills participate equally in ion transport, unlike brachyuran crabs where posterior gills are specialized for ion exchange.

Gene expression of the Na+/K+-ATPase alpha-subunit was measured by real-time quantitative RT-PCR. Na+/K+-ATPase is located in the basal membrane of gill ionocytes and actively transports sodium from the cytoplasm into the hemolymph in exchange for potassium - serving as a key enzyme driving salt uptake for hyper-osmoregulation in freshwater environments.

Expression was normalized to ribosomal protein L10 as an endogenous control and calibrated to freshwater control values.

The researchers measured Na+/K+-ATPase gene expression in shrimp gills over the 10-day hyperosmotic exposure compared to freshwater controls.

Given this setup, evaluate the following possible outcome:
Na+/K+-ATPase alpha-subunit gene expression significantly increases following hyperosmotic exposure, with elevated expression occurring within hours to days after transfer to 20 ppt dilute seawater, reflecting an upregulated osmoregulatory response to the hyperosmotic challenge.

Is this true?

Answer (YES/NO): YES